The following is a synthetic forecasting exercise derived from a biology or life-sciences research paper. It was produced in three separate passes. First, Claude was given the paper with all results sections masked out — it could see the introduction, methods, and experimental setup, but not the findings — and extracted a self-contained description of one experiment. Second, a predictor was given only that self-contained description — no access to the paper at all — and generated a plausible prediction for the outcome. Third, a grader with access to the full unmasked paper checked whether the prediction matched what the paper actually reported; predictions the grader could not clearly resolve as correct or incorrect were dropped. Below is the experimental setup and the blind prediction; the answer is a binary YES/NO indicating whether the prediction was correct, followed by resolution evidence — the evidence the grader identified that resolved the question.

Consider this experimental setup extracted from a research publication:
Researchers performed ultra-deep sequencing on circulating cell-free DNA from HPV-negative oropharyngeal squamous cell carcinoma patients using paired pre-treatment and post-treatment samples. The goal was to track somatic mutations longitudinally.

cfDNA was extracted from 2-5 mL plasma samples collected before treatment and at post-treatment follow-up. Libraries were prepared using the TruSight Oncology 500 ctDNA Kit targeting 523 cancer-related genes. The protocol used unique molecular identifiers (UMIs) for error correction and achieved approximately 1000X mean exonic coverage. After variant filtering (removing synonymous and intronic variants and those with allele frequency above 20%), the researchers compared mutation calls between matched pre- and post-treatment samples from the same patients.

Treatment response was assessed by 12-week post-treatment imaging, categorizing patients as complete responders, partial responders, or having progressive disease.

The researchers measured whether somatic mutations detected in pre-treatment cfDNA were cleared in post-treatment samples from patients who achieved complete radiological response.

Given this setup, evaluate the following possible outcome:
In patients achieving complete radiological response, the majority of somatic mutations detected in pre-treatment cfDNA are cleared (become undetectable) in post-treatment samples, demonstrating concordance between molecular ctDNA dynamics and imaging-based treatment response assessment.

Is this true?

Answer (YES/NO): NO